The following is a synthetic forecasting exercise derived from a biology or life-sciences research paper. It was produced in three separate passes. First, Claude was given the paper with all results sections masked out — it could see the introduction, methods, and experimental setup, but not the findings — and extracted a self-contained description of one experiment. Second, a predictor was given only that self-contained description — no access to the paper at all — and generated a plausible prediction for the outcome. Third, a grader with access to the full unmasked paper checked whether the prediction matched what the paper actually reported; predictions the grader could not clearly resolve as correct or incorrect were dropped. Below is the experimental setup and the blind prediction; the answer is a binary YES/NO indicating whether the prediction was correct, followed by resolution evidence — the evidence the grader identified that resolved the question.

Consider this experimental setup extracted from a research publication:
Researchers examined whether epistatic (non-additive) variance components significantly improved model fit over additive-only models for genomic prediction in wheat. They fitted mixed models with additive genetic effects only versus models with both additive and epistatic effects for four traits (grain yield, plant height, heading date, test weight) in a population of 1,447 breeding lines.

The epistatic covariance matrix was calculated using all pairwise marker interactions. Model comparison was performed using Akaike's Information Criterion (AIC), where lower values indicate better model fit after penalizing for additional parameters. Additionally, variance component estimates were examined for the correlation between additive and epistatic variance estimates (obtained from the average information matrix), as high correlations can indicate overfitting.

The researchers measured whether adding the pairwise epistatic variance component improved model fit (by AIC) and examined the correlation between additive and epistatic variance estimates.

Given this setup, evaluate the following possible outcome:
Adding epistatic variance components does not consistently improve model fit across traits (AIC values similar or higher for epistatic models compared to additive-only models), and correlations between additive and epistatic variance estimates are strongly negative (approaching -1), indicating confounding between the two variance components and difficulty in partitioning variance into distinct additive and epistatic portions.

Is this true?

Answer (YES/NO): NO